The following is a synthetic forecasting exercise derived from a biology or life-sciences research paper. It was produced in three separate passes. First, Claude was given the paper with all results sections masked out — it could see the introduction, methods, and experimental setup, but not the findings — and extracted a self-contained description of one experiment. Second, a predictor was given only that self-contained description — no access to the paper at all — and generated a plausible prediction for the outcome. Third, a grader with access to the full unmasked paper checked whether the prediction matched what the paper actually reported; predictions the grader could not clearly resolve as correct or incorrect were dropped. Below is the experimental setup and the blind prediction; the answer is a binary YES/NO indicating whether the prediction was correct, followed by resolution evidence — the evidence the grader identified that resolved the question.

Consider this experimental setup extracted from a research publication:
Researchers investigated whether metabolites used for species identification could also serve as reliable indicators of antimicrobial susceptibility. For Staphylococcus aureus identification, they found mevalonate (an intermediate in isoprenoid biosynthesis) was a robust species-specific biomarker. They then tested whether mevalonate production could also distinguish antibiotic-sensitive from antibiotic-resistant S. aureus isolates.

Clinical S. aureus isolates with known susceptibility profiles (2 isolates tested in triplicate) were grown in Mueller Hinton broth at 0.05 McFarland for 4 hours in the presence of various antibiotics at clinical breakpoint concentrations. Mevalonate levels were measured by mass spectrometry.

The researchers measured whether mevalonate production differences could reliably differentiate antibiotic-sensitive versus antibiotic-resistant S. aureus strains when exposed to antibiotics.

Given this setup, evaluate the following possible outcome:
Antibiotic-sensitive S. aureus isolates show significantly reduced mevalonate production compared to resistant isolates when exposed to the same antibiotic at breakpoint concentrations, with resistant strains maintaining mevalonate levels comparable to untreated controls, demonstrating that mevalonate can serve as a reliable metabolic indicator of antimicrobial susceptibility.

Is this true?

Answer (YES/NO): NO